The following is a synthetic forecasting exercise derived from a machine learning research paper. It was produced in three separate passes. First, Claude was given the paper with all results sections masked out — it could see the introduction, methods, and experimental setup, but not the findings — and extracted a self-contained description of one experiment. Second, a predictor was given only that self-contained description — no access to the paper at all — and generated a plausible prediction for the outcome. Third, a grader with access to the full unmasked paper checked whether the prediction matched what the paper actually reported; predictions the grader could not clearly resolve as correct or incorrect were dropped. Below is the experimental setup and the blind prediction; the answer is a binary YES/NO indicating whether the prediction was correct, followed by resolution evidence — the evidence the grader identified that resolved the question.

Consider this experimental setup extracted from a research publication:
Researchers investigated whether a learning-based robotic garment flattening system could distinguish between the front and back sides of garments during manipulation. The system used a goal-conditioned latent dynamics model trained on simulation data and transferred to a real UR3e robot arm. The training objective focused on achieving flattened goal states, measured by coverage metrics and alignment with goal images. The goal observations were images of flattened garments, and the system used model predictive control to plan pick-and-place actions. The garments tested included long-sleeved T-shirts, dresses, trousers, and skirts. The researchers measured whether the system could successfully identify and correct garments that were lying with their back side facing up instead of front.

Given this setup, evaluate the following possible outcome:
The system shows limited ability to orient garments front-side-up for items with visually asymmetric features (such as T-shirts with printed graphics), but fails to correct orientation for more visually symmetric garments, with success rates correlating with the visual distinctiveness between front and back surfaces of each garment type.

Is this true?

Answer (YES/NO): NO